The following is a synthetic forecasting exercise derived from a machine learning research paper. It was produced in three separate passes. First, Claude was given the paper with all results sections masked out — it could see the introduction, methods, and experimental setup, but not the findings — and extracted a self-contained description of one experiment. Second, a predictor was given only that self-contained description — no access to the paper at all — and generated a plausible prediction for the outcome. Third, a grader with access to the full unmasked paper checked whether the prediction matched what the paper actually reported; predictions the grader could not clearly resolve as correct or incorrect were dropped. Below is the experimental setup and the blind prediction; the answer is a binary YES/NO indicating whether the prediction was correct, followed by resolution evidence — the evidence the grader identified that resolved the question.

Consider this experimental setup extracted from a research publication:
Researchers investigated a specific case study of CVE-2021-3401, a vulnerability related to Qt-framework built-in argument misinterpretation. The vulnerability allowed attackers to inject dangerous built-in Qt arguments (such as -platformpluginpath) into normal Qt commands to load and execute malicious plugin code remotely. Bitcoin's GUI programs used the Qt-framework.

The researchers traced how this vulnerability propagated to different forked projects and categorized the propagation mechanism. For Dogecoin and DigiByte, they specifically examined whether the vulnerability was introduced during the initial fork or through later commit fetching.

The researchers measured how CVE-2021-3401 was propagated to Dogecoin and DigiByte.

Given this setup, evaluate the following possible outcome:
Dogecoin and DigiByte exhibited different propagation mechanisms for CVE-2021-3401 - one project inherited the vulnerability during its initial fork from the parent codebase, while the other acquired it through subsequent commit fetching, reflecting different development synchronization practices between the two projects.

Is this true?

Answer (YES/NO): NO